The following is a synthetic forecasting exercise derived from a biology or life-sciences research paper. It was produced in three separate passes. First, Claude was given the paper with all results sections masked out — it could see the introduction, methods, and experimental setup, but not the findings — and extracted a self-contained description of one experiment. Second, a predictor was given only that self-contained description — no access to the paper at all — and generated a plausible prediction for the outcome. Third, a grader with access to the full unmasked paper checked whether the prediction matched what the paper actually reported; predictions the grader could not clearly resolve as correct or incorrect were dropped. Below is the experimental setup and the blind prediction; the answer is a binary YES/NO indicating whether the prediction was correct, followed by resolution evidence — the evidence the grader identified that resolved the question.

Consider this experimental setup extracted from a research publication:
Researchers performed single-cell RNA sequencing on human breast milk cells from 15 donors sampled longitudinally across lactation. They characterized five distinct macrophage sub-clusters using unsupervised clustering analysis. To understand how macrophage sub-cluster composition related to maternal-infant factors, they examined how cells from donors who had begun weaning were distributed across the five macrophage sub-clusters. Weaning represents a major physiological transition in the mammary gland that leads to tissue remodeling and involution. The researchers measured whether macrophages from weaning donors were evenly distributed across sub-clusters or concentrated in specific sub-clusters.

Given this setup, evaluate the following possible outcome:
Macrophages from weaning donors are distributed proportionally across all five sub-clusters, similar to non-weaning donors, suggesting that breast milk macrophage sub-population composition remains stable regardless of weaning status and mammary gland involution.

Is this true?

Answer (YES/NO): NO